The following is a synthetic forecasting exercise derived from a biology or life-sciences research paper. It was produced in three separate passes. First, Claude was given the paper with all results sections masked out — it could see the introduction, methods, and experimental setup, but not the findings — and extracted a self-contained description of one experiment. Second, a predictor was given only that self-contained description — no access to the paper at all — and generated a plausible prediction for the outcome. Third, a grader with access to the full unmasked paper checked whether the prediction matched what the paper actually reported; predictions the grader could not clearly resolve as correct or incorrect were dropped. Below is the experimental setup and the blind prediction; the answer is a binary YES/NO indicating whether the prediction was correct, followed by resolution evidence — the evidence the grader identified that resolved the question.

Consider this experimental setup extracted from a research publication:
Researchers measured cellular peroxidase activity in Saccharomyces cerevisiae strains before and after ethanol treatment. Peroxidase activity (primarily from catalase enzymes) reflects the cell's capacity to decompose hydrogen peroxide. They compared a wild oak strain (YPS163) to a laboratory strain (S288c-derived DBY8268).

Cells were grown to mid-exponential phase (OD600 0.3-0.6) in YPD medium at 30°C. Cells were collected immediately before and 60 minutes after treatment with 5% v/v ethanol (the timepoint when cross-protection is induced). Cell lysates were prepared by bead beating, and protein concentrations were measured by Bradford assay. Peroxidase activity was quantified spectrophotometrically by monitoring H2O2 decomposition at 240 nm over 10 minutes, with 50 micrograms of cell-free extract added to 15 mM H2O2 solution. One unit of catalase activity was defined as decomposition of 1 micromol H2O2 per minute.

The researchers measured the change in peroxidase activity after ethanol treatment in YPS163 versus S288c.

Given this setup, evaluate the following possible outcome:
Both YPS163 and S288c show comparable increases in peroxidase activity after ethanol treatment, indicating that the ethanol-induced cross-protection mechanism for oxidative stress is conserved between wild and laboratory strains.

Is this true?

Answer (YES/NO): NO